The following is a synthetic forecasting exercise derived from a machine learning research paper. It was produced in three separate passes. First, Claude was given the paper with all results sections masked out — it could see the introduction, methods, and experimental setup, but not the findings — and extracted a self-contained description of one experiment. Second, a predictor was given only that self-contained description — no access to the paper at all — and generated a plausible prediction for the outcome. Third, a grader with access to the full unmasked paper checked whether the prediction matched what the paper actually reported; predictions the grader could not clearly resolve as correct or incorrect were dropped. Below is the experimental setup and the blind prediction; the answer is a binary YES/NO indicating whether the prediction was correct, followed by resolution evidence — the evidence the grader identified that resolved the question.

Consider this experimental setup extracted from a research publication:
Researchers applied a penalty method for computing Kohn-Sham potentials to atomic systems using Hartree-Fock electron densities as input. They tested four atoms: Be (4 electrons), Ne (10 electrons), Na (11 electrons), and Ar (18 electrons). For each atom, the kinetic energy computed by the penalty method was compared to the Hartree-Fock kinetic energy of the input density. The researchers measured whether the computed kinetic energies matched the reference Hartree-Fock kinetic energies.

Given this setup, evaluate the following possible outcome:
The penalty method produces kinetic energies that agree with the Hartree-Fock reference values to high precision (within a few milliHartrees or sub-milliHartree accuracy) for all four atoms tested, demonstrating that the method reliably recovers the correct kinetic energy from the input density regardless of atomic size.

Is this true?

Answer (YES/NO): YES